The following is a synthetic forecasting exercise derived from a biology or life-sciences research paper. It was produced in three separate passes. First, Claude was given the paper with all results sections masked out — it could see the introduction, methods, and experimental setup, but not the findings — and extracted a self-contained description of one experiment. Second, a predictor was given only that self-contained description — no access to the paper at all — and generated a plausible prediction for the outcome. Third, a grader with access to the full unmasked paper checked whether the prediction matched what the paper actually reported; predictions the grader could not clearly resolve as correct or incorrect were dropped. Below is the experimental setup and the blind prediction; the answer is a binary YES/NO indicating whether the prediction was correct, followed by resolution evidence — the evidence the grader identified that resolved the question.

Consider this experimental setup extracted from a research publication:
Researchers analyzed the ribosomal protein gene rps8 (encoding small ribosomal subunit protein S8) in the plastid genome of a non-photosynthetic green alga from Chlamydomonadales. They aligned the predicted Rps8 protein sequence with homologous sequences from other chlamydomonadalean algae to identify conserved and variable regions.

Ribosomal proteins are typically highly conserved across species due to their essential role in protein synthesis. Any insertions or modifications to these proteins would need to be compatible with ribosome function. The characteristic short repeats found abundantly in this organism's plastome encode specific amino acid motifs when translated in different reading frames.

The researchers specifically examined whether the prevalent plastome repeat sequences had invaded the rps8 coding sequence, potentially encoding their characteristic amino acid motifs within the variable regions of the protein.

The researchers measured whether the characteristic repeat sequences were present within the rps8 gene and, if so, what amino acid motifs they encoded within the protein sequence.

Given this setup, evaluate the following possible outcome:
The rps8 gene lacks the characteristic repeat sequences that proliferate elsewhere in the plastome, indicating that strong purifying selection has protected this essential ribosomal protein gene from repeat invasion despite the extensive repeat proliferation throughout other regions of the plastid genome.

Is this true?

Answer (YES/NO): NO